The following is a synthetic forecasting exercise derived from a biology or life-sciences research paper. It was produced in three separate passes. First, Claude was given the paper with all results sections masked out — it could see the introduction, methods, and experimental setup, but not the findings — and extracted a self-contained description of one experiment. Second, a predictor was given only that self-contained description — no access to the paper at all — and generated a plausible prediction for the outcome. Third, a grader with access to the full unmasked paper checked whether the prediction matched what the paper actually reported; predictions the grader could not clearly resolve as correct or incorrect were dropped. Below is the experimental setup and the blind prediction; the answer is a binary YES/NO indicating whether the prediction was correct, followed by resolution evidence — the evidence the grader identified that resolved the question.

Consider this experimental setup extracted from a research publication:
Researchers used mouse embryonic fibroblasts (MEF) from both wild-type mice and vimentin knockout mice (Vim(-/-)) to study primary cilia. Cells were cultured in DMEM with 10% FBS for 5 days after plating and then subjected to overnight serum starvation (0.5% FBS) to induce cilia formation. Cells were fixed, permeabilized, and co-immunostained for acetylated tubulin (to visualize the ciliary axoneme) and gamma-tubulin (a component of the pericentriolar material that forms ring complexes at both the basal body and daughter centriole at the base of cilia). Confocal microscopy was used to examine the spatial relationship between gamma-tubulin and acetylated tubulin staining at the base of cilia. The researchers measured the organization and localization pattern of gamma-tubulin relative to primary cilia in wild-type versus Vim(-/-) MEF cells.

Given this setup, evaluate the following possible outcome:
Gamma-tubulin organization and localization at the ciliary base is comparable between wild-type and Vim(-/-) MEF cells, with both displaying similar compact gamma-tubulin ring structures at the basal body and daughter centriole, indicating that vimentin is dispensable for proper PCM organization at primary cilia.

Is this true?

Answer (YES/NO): NO